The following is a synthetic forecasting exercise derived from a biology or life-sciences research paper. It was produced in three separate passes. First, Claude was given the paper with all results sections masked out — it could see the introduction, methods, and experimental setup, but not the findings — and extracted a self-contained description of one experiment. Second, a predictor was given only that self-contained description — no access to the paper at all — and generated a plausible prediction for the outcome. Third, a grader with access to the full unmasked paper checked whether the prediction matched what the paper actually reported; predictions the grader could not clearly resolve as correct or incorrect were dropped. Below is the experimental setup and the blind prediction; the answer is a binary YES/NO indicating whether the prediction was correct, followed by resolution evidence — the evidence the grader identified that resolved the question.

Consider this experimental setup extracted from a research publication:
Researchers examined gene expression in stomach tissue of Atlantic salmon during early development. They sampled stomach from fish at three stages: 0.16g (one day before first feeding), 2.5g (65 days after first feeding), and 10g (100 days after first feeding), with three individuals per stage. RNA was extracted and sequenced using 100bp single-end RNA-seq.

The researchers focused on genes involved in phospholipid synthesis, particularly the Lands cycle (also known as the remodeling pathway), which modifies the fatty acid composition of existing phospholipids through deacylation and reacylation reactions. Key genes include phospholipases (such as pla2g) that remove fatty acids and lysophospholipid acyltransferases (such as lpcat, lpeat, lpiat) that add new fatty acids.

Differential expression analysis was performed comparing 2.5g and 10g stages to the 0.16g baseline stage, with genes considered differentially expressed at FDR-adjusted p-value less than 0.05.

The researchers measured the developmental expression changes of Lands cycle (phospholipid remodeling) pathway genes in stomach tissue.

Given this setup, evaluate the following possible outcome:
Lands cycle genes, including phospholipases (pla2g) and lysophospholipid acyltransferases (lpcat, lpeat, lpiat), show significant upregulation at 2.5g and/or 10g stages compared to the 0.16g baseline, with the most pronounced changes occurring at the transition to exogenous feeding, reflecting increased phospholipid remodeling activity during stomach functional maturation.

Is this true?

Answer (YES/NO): NO